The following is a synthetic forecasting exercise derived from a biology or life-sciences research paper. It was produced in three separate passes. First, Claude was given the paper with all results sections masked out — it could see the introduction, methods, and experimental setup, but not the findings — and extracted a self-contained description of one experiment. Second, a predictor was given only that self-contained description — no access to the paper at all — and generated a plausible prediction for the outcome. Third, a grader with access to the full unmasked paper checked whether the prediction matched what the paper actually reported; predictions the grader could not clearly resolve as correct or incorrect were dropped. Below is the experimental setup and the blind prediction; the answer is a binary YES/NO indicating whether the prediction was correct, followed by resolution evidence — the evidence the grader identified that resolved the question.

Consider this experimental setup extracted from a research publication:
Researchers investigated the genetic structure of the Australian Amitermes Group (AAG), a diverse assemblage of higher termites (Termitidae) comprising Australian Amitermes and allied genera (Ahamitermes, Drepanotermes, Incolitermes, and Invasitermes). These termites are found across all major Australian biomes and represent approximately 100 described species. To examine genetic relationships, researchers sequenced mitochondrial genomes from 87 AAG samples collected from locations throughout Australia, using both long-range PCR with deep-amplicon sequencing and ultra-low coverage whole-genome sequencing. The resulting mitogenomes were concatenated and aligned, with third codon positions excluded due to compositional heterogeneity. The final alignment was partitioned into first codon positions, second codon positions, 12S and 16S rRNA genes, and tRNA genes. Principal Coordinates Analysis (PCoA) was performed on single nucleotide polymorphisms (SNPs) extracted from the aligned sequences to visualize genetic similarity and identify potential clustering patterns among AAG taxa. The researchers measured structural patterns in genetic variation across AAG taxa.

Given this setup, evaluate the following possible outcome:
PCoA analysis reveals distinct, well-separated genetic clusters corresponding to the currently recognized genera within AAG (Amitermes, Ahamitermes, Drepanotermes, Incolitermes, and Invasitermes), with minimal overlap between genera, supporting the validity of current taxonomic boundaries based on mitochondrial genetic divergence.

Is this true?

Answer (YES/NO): NO